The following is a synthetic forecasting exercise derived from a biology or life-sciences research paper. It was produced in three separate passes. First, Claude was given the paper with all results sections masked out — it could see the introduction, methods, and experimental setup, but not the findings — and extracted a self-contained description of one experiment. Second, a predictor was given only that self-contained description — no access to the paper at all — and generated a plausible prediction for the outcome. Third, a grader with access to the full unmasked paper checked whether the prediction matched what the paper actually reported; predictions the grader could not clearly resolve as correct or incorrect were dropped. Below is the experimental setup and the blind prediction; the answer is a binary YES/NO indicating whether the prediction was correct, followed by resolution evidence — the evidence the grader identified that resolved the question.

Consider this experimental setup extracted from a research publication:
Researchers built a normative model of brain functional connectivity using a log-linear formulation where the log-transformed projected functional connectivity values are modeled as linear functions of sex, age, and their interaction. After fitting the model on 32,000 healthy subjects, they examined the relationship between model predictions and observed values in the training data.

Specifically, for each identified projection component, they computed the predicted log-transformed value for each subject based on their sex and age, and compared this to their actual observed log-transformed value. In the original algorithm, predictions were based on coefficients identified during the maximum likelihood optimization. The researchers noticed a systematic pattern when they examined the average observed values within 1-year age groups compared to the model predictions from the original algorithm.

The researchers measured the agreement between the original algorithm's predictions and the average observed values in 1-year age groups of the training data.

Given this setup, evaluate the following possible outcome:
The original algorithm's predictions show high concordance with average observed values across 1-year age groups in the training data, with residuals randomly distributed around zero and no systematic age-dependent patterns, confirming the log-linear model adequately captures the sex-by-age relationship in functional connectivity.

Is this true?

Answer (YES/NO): NO